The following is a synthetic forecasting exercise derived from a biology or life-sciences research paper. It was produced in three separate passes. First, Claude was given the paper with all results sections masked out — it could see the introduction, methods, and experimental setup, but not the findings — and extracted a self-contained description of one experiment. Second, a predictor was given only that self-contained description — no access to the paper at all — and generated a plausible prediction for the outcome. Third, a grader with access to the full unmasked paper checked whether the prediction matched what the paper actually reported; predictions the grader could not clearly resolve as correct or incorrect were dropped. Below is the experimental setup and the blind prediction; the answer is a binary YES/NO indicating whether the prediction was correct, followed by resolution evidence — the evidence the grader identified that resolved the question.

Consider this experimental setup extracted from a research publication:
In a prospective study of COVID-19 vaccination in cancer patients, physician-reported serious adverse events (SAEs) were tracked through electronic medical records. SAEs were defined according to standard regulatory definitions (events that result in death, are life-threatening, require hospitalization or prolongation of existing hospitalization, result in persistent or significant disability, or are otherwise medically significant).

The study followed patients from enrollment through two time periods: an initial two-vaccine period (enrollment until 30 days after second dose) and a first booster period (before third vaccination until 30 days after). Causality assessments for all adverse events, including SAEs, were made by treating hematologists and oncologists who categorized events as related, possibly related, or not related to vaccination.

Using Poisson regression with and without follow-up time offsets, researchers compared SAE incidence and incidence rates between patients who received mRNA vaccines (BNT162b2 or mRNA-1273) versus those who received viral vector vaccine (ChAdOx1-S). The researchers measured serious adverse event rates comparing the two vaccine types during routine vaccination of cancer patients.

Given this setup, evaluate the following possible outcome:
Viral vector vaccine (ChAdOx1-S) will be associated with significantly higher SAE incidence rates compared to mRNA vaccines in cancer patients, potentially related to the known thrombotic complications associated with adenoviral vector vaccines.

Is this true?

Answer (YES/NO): NO